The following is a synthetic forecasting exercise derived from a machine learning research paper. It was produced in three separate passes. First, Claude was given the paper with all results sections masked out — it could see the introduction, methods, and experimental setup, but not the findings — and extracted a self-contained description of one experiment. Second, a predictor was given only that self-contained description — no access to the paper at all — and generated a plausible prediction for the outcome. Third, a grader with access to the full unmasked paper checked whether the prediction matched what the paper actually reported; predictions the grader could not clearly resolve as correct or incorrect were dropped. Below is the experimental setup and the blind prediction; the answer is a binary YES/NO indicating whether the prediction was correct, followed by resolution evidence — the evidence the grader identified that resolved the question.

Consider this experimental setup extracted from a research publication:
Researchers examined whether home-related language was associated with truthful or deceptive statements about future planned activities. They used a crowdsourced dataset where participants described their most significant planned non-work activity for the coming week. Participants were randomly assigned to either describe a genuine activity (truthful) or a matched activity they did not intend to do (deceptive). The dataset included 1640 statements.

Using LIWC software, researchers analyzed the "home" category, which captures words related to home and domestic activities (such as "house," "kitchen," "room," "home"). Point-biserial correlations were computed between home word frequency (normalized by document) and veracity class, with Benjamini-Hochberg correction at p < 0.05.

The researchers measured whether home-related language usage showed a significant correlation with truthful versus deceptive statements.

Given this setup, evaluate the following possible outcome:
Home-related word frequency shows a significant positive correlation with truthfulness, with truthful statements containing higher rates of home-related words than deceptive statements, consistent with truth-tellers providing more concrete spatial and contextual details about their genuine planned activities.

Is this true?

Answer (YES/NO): YES